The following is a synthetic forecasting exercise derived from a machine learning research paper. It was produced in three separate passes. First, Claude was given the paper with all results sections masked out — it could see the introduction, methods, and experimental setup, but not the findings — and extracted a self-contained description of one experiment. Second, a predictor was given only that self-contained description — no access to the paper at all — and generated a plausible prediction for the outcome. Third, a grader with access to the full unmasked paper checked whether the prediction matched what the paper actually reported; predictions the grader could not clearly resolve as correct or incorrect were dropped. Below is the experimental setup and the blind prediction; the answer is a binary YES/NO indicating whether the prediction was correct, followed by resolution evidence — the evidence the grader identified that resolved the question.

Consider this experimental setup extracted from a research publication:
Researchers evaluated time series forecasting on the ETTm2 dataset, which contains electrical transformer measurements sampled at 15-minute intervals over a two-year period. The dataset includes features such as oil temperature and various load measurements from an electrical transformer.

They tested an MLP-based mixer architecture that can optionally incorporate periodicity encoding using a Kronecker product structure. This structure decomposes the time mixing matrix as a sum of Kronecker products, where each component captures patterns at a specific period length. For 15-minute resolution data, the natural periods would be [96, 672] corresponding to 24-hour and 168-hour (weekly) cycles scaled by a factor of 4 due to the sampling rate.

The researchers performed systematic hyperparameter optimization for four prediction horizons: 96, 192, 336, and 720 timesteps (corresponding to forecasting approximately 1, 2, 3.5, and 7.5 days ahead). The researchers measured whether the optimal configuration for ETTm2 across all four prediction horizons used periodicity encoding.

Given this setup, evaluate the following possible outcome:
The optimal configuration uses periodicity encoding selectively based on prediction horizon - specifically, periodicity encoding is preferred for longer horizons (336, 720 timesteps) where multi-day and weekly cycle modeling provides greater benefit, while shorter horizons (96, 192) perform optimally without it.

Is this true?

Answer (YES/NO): NO